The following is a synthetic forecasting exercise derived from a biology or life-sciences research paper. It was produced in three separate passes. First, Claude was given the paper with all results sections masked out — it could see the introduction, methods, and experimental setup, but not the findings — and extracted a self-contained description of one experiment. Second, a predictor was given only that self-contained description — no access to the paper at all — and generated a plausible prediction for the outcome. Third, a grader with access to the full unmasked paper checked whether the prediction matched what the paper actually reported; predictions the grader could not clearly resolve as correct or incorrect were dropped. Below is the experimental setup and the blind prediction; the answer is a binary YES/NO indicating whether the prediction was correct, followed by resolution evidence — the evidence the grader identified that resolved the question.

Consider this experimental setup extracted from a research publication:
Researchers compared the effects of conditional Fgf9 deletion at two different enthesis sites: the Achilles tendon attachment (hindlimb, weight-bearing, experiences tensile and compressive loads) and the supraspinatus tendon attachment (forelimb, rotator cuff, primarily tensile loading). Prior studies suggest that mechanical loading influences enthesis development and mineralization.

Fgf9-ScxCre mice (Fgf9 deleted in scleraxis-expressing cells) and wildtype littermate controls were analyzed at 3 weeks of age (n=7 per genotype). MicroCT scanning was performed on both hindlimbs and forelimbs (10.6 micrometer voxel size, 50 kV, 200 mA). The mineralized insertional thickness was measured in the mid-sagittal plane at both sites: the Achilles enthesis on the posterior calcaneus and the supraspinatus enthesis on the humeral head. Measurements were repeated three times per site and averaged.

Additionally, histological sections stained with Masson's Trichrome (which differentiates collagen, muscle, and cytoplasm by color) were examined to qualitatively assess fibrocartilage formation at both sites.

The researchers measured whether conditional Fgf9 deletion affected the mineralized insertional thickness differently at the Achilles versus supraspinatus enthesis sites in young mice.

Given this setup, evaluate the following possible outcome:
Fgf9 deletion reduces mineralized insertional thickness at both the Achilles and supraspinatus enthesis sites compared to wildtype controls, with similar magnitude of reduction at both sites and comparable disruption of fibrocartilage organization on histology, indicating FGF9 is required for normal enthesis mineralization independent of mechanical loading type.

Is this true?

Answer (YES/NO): NO